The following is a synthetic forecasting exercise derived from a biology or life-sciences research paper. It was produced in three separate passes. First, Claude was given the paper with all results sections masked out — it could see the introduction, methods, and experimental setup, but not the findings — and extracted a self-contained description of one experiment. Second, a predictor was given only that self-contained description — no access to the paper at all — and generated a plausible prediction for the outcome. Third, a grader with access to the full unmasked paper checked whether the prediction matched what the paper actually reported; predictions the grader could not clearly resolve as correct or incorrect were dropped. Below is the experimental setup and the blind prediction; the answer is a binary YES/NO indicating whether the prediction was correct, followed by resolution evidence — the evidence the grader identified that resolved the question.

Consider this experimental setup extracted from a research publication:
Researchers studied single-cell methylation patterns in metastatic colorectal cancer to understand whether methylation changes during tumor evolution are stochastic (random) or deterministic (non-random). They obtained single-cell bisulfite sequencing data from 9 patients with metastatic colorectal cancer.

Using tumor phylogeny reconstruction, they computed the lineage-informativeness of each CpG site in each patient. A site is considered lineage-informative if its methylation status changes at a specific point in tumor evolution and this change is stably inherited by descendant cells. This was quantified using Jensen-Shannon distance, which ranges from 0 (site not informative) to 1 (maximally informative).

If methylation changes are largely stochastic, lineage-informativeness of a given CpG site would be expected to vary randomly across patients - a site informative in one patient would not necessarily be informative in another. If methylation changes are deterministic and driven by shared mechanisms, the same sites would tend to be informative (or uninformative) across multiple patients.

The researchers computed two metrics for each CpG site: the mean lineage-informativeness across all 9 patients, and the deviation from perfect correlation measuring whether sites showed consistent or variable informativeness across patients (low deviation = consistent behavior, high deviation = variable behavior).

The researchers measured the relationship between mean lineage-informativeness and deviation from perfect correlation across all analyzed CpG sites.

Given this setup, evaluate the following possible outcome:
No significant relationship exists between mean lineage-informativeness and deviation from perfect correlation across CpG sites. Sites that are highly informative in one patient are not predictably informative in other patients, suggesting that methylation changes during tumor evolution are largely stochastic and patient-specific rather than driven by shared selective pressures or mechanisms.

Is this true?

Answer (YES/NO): NO